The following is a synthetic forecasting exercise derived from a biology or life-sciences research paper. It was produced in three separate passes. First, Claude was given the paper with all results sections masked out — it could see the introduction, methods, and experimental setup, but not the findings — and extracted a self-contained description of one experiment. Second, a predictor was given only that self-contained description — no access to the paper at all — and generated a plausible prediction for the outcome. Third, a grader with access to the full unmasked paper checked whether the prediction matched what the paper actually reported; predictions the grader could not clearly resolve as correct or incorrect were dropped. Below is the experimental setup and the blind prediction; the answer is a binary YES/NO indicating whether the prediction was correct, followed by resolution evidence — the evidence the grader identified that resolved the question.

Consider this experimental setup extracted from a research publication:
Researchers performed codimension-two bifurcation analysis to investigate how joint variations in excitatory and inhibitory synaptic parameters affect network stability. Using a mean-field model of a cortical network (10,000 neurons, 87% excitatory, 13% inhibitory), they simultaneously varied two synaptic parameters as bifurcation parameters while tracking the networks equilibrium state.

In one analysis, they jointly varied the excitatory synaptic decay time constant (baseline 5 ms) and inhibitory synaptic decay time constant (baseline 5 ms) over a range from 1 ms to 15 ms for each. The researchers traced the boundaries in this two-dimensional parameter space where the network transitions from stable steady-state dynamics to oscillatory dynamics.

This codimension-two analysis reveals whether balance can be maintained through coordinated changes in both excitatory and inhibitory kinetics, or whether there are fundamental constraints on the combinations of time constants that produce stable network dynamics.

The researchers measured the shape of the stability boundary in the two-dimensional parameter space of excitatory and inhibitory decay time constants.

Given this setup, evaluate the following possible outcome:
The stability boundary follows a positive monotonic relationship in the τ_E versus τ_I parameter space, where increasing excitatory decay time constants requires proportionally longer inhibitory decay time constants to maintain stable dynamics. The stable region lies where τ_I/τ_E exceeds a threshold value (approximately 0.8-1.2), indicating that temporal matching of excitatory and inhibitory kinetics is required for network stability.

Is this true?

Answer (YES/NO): NO